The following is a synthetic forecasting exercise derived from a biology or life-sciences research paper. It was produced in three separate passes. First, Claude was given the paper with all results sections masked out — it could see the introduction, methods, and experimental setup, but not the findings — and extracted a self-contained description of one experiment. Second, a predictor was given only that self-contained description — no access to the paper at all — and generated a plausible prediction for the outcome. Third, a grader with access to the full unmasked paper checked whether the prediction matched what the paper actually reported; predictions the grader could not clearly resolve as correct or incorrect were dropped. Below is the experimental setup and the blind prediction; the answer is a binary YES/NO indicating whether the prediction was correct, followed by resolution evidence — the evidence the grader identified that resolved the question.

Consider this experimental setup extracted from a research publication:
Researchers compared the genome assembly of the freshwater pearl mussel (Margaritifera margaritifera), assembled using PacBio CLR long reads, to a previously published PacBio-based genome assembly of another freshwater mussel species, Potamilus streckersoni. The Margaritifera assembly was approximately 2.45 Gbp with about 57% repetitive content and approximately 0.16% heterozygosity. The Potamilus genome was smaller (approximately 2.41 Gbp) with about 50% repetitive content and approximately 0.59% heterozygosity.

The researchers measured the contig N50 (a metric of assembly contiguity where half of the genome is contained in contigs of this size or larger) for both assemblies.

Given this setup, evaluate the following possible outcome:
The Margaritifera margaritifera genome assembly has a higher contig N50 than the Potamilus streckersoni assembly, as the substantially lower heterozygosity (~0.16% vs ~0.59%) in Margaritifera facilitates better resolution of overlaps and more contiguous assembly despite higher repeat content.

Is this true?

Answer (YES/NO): YES